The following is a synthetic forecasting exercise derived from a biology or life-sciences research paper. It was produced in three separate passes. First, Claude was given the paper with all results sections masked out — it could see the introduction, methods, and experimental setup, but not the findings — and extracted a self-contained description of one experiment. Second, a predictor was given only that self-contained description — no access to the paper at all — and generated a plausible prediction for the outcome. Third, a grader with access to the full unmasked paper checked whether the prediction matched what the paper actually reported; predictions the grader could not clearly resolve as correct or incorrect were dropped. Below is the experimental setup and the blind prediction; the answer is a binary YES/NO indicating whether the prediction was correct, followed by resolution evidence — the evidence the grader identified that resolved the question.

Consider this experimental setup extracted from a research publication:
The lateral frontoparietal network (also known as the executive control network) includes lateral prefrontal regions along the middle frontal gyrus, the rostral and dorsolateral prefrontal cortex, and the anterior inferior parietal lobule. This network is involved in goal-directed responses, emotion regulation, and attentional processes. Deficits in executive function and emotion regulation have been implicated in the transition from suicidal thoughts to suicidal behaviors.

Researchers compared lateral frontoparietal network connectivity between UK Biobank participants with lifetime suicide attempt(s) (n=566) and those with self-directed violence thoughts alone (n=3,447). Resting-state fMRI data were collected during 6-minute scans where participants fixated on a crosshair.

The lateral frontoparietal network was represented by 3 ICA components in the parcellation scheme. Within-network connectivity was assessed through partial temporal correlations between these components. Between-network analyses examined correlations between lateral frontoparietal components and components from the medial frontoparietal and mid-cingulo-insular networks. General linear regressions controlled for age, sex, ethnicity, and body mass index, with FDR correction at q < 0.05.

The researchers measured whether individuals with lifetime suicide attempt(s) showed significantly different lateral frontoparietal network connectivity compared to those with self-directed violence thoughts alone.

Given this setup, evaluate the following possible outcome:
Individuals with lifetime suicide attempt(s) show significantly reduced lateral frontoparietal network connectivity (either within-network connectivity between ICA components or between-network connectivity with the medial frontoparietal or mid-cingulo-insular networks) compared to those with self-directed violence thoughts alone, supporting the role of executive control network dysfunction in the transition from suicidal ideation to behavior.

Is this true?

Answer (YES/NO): NO